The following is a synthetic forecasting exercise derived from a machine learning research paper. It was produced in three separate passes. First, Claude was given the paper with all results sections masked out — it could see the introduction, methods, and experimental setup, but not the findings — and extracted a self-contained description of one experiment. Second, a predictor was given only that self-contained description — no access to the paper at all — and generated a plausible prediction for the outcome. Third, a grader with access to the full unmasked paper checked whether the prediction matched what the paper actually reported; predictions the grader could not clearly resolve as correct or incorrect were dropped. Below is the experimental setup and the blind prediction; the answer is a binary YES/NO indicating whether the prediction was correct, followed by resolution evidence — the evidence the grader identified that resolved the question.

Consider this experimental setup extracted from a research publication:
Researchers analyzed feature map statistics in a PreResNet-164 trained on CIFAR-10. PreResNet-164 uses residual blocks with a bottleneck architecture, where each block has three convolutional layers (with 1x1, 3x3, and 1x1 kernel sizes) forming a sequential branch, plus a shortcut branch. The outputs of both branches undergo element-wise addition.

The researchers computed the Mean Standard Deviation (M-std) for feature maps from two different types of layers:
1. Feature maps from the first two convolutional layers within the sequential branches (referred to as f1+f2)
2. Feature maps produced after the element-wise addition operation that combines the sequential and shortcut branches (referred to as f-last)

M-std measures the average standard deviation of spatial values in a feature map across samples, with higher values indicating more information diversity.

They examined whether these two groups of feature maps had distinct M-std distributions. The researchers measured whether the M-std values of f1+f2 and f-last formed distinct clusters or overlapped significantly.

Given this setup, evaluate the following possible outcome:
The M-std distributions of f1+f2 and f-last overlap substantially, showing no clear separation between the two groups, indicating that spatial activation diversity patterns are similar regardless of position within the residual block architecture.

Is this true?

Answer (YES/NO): NO